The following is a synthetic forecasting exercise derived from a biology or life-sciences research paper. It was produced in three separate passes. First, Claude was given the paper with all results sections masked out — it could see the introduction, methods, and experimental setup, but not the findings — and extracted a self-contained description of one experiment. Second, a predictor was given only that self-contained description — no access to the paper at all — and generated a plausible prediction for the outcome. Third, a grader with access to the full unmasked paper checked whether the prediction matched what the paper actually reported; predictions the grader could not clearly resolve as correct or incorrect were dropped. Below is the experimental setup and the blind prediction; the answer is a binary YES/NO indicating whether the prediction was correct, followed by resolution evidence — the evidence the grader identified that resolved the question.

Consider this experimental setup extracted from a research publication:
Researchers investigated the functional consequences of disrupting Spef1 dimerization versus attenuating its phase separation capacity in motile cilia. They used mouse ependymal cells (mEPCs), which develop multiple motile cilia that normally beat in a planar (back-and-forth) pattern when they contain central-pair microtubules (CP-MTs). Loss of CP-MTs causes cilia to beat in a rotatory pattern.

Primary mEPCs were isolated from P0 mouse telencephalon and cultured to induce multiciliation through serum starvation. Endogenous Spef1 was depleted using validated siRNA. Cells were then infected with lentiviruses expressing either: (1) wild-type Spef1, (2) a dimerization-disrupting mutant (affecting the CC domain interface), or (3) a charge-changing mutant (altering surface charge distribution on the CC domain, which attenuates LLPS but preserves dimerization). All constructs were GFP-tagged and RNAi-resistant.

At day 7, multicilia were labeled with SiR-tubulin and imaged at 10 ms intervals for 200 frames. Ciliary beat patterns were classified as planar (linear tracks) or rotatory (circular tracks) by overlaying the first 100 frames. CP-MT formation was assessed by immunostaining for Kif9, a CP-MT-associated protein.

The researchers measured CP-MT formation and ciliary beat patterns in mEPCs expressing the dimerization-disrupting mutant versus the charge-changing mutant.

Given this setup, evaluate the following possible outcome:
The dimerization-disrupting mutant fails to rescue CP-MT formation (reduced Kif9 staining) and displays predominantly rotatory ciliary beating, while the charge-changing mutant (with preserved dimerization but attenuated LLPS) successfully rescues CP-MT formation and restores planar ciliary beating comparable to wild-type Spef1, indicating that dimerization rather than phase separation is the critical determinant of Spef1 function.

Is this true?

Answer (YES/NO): NO